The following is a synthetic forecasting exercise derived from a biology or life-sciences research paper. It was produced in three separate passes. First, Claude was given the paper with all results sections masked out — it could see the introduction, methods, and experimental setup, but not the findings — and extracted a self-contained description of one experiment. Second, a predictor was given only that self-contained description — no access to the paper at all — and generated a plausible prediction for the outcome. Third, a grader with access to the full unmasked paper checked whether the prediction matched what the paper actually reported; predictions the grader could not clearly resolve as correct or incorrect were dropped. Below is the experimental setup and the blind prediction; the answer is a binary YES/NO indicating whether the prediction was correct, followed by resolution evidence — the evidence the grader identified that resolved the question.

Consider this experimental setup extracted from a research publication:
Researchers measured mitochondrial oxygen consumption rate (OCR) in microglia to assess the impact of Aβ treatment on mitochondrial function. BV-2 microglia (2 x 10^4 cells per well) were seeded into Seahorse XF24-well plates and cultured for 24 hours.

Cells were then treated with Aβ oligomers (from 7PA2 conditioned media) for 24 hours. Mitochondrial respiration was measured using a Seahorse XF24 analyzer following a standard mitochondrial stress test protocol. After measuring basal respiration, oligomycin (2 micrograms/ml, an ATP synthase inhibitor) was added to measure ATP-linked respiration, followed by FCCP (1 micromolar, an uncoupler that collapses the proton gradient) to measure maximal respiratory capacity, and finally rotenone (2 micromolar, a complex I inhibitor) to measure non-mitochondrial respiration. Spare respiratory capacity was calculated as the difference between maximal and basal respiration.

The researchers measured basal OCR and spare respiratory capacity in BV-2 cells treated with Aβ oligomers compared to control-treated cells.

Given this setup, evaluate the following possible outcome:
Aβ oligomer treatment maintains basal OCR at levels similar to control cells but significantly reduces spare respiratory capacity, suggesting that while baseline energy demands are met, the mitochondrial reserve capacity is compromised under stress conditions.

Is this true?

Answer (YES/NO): NO